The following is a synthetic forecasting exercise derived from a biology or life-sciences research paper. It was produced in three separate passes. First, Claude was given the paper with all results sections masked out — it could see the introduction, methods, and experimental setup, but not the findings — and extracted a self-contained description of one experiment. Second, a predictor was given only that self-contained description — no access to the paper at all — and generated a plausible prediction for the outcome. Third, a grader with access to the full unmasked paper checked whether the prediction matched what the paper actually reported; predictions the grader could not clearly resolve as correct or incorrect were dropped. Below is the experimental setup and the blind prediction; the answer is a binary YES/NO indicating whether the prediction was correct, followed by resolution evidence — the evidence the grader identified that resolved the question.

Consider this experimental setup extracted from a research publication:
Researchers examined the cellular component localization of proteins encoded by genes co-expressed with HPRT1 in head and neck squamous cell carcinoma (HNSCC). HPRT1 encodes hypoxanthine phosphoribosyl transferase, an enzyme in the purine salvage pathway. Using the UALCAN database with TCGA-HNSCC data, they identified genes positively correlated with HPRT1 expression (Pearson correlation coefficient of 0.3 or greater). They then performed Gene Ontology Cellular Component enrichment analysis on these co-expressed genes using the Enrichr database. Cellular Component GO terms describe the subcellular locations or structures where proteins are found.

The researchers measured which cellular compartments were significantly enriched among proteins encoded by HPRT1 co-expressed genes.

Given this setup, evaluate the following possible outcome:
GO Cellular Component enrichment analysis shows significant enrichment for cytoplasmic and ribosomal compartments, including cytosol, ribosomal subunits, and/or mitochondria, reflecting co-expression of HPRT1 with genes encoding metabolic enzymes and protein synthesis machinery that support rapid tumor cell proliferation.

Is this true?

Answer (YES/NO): NO